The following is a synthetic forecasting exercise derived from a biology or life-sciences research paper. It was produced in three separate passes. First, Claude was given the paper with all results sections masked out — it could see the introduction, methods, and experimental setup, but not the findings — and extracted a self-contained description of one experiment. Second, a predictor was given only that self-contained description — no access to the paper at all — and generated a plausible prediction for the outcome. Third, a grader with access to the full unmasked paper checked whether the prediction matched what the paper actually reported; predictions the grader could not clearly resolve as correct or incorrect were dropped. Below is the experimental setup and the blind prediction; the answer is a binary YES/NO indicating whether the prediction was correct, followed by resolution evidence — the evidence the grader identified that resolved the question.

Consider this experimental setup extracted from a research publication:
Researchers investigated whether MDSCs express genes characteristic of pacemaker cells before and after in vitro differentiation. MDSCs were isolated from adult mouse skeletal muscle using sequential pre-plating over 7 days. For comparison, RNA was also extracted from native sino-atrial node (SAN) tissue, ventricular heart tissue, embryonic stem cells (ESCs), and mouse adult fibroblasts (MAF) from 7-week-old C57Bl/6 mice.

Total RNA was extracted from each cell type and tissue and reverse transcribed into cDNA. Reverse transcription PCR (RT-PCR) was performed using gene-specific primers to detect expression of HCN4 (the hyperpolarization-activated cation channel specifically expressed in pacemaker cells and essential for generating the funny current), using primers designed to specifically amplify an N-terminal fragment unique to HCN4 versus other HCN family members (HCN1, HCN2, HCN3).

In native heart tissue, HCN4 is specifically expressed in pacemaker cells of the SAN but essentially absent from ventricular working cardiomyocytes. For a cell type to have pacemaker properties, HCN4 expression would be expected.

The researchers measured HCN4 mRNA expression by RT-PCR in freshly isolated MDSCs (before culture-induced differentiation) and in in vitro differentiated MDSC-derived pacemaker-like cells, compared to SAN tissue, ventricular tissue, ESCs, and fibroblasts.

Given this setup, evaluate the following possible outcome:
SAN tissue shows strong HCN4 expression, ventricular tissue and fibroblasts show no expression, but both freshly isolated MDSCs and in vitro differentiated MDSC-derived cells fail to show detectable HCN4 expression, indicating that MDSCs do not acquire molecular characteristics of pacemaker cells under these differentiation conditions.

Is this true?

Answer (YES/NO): NO